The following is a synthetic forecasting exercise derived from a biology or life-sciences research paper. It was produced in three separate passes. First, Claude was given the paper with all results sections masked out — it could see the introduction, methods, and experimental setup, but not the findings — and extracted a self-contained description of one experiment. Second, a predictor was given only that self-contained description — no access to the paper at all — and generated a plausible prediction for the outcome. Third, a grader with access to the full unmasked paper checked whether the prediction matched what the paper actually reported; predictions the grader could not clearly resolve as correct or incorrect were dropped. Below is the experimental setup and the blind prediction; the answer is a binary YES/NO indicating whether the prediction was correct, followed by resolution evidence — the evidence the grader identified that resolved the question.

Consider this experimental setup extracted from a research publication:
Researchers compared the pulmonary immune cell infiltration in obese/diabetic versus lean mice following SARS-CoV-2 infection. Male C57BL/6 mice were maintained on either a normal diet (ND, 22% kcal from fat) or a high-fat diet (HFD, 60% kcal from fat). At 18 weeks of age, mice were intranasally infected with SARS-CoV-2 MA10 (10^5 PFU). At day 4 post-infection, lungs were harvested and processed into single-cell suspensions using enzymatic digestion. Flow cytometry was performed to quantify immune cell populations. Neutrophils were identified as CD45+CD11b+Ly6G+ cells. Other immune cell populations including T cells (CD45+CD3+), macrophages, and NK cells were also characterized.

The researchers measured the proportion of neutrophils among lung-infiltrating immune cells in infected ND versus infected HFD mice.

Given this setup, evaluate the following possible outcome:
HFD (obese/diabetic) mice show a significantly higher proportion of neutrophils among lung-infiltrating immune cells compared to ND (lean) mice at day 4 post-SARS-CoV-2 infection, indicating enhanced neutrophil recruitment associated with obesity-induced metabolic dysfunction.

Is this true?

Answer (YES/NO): NO